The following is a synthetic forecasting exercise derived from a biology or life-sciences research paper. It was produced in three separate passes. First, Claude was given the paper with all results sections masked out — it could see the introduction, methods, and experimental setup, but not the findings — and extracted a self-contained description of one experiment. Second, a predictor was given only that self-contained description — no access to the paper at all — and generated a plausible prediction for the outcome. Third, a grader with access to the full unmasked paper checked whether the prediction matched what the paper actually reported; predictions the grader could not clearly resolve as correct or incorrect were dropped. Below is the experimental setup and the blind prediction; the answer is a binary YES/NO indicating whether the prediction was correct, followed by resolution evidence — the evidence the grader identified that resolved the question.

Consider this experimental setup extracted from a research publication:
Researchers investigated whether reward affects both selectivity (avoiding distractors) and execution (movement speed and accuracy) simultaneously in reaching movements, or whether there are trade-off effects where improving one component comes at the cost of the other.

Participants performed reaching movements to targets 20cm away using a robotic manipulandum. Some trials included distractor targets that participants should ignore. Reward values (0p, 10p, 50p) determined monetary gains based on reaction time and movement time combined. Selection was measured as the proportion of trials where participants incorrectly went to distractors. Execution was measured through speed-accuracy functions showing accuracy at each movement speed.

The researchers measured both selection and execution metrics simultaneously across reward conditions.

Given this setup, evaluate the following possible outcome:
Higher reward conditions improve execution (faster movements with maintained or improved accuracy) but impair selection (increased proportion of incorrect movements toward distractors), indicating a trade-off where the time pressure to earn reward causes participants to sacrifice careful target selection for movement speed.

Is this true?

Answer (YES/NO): NO